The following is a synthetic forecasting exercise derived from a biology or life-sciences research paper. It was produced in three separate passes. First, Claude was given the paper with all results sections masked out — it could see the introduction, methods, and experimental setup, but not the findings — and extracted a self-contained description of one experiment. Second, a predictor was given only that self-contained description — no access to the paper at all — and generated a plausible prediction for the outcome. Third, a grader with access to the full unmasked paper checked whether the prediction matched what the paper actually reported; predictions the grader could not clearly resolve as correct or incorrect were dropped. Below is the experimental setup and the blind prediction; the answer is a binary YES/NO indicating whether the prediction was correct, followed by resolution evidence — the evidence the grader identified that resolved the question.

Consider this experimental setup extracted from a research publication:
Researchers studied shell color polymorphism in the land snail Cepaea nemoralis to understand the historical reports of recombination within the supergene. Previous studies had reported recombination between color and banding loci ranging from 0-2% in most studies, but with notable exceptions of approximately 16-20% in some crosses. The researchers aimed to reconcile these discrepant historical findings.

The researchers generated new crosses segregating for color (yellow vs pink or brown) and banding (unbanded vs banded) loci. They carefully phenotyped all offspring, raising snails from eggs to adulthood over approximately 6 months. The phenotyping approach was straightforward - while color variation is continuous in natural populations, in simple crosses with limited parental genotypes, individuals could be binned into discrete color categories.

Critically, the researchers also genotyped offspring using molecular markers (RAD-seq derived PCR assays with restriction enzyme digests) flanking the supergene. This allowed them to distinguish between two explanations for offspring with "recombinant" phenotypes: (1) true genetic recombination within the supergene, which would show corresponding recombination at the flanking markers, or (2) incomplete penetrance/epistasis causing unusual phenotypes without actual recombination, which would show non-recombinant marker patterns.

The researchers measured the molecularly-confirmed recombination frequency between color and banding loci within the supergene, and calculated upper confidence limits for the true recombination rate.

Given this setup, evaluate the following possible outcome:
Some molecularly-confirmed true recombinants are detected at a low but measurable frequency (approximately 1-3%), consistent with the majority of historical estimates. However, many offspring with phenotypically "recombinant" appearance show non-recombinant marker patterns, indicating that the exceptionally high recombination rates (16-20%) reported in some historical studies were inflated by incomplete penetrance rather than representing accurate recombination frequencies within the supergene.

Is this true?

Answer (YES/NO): NO